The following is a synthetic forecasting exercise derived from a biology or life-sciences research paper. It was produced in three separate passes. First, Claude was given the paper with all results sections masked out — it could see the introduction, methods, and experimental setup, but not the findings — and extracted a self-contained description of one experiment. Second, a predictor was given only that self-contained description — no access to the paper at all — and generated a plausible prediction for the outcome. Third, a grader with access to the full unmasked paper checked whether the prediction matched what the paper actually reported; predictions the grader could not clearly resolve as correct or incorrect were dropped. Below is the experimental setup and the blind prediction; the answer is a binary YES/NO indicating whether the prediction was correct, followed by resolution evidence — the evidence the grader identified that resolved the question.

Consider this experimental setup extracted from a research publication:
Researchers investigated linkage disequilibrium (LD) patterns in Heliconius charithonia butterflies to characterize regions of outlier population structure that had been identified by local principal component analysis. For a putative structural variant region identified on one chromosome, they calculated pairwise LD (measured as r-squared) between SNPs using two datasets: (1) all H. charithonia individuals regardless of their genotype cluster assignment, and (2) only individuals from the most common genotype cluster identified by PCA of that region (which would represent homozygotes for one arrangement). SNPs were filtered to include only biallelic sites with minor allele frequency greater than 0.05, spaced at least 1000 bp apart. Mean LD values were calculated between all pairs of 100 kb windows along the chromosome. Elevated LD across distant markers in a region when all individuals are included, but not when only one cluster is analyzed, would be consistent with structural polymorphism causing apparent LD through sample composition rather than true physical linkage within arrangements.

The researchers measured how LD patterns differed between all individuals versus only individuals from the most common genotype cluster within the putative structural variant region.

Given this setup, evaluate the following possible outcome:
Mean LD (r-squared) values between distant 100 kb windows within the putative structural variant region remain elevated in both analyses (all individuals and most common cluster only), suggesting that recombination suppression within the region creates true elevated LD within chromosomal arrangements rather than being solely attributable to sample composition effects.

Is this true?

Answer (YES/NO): NO